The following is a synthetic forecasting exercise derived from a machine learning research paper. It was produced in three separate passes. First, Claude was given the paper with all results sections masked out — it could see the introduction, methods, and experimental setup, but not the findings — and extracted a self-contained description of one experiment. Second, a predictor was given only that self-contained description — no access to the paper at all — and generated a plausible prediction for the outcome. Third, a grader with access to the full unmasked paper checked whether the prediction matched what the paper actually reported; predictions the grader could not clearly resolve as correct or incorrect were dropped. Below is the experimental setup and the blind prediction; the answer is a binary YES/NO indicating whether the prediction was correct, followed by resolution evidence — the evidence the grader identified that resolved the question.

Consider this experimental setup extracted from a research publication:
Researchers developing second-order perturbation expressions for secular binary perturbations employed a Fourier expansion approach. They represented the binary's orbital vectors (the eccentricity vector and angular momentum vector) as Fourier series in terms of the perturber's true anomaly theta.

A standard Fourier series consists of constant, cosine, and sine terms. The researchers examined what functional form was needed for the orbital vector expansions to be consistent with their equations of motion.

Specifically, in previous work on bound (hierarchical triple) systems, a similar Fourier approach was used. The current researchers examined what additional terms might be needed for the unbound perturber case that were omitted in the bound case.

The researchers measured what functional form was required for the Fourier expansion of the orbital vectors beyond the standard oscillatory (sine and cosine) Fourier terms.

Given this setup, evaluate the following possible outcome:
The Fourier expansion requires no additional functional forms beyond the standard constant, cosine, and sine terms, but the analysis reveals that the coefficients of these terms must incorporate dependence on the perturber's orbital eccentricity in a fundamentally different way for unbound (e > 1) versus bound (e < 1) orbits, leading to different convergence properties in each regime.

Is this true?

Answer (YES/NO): NO